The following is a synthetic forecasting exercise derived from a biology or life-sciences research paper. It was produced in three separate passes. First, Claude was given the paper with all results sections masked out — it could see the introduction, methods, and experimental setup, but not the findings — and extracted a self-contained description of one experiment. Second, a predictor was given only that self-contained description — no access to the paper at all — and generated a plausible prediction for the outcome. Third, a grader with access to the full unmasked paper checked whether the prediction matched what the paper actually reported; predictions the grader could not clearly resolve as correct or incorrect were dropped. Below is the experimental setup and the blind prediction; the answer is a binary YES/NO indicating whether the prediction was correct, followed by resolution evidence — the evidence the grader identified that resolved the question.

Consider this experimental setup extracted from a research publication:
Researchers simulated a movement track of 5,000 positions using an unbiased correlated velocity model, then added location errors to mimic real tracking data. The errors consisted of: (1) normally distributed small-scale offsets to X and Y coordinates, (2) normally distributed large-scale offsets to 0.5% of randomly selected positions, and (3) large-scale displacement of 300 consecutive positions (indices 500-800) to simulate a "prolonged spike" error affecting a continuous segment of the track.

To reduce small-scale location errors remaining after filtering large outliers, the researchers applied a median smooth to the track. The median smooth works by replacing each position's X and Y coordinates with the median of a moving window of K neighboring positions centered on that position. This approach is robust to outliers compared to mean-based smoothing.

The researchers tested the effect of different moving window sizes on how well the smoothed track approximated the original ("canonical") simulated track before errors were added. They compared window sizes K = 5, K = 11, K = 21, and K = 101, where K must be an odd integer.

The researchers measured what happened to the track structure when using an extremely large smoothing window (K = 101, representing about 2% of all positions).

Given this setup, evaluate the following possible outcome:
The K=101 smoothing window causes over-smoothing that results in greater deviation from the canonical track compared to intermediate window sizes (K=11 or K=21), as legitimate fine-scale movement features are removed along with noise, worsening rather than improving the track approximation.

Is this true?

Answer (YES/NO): YES